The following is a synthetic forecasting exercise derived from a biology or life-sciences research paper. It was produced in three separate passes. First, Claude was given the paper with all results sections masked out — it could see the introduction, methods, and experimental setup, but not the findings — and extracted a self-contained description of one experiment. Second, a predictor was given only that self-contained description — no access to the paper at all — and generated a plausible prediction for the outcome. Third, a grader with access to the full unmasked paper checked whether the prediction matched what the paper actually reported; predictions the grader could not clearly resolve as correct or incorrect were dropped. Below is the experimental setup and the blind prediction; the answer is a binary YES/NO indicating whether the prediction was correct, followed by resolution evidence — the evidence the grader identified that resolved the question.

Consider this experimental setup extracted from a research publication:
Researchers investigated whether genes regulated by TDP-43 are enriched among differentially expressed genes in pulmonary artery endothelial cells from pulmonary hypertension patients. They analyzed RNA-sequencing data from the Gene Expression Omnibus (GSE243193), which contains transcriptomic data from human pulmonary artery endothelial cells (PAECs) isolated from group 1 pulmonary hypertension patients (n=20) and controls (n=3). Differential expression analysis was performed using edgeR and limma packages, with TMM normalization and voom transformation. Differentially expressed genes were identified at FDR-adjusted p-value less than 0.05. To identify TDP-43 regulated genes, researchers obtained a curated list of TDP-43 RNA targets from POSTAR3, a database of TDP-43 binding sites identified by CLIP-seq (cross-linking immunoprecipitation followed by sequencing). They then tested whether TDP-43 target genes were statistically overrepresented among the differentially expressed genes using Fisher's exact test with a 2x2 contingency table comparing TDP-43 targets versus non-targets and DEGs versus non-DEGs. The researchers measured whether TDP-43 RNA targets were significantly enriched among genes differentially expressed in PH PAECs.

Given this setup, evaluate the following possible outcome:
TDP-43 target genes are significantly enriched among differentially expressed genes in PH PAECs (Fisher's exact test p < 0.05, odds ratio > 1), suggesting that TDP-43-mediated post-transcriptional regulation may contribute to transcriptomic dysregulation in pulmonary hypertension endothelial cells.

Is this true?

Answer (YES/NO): NO